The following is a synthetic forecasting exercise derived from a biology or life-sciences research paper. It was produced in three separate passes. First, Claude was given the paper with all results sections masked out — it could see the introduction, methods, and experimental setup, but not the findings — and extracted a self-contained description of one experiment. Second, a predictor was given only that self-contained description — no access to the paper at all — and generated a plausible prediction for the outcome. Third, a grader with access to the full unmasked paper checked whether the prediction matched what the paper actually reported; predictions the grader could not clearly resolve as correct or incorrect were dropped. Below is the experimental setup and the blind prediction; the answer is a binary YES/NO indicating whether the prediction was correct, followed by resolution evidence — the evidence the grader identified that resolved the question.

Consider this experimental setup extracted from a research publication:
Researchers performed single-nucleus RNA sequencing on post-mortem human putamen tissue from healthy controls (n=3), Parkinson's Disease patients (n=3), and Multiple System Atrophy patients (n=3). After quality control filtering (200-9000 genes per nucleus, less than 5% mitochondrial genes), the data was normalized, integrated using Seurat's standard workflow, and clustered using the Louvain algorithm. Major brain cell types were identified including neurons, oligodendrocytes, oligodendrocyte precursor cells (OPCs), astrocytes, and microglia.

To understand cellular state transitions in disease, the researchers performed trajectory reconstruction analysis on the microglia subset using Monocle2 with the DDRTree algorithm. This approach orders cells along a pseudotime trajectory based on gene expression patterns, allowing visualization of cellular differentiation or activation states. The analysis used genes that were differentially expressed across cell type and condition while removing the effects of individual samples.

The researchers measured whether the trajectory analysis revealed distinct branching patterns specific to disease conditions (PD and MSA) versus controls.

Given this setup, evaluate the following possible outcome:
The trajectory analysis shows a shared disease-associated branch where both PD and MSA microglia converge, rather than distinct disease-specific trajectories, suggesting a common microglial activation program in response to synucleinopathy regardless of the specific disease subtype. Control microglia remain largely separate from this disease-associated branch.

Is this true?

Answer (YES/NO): NO